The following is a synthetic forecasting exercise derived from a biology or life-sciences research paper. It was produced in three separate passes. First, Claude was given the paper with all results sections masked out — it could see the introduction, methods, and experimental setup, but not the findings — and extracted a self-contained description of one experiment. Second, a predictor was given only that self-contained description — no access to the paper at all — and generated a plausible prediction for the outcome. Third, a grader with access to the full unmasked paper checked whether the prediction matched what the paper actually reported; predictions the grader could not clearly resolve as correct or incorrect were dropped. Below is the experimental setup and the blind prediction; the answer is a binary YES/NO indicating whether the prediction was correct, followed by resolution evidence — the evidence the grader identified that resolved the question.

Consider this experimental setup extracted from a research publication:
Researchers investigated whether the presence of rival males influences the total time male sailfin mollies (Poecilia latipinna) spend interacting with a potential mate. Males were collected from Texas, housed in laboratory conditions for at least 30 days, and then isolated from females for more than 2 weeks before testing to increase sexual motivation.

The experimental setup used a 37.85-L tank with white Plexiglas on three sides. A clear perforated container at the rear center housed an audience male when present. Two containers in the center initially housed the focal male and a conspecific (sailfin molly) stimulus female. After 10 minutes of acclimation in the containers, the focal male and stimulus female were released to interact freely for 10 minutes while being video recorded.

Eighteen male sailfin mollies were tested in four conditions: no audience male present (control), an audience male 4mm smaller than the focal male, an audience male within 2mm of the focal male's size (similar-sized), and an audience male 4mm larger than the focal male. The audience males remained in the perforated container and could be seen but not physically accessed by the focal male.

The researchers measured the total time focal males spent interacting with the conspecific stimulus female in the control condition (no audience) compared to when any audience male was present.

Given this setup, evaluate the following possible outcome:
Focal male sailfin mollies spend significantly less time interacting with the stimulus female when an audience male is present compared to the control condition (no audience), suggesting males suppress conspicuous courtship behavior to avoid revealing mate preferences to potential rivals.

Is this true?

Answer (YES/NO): YES